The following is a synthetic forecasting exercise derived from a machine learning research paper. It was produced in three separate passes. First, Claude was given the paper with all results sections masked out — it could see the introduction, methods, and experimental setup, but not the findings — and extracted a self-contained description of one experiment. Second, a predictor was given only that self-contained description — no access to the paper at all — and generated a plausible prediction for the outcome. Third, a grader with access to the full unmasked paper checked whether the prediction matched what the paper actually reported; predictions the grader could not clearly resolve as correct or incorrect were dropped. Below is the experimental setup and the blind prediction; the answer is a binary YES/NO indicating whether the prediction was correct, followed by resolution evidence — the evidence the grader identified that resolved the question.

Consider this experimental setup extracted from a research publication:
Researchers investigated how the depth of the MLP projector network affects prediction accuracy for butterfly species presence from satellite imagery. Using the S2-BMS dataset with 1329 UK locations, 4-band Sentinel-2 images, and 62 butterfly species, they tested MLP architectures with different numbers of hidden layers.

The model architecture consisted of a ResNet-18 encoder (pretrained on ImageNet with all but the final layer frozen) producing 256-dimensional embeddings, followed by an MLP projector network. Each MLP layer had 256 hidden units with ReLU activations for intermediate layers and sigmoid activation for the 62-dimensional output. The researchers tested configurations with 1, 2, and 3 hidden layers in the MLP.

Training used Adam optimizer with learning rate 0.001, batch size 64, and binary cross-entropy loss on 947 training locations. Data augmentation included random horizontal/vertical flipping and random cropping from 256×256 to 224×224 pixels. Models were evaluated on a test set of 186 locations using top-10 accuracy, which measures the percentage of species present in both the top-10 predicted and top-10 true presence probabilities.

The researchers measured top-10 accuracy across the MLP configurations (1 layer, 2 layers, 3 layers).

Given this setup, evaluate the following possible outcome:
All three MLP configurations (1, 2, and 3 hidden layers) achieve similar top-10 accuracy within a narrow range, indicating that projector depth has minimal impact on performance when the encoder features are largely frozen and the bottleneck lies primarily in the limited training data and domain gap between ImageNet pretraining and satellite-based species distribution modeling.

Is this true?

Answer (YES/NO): NO